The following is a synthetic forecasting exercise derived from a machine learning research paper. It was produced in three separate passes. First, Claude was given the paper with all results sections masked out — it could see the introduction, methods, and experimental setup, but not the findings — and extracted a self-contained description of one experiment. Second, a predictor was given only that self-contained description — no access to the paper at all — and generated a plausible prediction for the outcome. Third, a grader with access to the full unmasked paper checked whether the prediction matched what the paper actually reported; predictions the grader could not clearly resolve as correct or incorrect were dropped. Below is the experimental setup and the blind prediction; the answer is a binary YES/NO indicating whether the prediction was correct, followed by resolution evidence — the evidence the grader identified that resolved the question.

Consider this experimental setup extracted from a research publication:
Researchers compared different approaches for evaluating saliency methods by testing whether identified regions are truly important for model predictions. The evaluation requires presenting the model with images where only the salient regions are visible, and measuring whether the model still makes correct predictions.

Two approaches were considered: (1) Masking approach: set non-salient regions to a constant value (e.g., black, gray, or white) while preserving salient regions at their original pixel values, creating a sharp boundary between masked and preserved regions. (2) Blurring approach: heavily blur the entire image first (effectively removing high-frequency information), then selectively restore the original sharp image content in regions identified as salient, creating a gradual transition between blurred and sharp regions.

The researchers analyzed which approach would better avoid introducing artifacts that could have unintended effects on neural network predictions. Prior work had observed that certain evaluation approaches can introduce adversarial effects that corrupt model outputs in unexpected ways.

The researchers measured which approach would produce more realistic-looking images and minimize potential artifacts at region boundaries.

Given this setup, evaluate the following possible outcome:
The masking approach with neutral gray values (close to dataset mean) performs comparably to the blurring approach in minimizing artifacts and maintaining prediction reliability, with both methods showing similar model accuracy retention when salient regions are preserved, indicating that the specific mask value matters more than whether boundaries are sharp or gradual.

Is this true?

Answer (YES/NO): NO